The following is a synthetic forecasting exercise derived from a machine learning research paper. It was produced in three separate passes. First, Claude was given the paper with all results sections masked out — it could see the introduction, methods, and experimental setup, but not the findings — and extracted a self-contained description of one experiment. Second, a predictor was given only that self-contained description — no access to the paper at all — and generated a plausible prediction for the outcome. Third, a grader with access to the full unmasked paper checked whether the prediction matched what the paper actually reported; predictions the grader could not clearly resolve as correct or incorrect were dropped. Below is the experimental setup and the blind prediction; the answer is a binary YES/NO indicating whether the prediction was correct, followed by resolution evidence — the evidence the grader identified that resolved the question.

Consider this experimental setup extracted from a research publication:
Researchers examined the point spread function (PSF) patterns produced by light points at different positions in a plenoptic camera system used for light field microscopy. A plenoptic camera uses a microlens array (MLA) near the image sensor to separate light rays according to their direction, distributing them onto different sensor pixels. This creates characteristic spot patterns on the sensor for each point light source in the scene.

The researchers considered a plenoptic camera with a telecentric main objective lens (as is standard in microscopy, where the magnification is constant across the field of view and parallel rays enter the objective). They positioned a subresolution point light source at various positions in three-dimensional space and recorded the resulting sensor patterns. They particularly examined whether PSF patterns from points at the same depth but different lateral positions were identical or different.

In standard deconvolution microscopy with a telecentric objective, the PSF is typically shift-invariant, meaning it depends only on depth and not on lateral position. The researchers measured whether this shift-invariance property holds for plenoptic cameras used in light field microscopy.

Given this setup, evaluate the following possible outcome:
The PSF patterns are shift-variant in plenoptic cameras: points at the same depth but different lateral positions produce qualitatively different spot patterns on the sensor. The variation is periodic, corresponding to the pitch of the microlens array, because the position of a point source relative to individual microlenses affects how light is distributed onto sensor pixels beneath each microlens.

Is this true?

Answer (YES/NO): YES